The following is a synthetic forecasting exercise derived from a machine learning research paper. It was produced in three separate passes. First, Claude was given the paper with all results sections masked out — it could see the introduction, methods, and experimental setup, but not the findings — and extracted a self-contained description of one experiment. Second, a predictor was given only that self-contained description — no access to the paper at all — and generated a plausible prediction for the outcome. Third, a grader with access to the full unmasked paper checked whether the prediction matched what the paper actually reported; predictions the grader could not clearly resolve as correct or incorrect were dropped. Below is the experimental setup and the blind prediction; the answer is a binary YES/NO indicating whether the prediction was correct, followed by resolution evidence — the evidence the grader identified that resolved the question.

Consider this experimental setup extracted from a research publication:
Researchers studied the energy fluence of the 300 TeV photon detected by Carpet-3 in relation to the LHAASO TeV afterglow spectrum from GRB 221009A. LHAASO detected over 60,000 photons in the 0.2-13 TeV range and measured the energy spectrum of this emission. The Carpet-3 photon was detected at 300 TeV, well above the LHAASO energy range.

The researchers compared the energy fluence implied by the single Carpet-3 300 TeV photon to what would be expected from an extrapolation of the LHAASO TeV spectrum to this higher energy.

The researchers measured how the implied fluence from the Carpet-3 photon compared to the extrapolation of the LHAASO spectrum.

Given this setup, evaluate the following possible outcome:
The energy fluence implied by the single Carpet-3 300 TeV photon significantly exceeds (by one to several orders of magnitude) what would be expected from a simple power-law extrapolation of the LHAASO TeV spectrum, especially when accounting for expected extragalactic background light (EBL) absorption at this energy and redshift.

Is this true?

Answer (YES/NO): NO